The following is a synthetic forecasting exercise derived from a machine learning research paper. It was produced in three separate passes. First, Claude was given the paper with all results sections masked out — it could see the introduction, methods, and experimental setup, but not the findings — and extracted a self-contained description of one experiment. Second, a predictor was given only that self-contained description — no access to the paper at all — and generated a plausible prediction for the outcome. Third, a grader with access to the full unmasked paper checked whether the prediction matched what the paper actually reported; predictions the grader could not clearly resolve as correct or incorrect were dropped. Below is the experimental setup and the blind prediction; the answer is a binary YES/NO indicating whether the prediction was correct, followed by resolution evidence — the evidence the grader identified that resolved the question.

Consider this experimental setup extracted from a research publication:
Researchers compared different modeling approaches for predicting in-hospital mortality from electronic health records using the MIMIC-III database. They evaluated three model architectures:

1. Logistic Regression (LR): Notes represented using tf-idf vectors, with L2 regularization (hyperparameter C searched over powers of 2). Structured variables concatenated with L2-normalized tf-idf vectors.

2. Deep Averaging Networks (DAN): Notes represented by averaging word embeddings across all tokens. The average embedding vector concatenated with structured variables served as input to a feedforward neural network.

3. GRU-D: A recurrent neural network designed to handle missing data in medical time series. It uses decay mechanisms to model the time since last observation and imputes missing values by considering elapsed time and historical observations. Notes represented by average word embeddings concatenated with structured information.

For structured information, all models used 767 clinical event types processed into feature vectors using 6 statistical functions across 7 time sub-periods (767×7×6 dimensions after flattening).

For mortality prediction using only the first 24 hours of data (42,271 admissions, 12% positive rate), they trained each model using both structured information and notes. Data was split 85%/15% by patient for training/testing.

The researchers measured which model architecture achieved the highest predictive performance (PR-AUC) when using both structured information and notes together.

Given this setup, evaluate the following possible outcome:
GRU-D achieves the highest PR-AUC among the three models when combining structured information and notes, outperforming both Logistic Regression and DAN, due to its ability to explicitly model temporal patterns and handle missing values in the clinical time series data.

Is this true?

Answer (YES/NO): NO